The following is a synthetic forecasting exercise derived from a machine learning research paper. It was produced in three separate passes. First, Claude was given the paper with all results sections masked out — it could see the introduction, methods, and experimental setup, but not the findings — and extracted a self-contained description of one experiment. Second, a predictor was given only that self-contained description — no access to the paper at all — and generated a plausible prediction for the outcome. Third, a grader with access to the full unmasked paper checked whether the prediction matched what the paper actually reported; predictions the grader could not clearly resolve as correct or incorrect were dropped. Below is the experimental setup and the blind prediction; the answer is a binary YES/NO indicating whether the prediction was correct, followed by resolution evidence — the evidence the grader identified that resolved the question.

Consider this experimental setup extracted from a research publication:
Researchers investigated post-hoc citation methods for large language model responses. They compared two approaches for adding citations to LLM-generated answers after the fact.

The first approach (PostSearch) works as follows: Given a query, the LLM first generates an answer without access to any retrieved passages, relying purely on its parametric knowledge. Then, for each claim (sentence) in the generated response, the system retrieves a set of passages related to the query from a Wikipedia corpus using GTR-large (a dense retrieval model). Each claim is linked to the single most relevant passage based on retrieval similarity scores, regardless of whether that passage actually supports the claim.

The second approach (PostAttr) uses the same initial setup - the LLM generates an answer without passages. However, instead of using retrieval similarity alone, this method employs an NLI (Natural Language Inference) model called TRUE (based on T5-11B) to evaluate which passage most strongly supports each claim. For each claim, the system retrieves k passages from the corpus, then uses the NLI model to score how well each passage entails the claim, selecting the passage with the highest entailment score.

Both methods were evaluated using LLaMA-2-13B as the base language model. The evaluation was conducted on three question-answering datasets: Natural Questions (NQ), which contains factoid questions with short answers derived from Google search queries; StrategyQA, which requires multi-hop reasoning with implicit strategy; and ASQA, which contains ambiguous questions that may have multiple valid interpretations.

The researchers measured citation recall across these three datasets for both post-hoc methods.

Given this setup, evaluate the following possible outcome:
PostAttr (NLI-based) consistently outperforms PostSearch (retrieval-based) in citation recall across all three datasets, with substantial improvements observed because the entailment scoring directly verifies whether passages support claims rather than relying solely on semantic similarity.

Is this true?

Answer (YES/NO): YES